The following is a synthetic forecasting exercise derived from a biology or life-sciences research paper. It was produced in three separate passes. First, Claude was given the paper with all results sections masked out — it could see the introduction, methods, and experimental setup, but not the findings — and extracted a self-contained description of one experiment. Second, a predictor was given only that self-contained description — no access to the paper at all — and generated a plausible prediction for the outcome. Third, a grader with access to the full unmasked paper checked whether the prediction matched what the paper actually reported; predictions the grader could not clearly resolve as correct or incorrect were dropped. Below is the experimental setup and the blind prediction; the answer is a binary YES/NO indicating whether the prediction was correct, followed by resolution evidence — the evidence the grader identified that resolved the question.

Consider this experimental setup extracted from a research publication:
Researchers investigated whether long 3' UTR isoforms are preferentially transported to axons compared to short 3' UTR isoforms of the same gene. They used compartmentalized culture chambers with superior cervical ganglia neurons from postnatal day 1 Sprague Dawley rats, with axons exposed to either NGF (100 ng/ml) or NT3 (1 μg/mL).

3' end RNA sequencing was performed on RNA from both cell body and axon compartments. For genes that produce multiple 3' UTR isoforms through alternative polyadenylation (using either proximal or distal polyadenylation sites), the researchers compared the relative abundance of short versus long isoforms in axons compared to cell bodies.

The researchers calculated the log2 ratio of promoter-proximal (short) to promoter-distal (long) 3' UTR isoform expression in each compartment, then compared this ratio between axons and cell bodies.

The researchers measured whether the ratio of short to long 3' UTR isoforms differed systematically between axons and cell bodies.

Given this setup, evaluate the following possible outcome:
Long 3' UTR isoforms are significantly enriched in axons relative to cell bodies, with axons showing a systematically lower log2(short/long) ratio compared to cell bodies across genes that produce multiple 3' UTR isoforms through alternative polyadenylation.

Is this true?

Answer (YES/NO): YES